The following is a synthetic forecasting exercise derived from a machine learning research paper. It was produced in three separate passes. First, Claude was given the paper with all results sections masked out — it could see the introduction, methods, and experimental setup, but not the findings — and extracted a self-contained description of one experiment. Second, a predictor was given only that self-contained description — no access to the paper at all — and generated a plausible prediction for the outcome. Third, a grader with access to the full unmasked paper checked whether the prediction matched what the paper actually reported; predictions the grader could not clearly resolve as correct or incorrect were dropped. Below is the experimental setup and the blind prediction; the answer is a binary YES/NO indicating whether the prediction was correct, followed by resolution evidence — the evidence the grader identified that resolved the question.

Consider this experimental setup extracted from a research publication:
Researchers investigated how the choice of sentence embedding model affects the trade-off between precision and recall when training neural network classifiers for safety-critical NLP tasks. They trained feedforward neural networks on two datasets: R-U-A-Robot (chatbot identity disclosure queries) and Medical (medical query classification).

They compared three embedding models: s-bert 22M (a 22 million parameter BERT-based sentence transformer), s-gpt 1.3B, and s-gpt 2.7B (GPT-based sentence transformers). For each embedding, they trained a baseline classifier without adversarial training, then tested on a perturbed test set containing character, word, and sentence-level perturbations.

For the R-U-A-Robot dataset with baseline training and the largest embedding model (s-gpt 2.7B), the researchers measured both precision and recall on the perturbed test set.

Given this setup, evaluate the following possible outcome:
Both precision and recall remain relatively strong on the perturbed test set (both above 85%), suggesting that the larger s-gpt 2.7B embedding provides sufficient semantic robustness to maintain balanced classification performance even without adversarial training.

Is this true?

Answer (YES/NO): NO